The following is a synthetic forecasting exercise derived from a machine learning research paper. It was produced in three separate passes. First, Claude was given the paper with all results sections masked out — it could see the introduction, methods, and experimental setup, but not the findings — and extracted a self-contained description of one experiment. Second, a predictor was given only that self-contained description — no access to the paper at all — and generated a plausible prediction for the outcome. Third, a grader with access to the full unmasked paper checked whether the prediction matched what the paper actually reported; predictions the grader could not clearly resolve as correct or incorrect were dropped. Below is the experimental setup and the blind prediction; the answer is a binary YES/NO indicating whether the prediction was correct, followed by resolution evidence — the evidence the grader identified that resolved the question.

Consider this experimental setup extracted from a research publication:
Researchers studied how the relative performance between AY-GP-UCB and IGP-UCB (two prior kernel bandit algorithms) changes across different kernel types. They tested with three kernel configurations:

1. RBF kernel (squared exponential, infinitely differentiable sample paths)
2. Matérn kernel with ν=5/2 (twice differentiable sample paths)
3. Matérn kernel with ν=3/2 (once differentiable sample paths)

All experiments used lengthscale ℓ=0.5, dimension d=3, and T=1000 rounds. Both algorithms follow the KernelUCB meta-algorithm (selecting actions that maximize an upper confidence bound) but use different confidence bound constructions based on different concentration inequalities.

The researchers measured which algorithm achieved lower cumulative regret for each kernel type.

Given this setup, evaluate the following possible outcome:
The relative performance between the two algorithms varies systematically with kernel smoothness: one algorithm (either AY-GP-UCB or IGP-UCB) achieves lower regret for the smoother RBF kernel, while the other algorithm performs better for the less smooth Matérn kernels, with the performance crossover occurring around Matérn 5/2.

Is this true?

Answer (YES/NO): NO